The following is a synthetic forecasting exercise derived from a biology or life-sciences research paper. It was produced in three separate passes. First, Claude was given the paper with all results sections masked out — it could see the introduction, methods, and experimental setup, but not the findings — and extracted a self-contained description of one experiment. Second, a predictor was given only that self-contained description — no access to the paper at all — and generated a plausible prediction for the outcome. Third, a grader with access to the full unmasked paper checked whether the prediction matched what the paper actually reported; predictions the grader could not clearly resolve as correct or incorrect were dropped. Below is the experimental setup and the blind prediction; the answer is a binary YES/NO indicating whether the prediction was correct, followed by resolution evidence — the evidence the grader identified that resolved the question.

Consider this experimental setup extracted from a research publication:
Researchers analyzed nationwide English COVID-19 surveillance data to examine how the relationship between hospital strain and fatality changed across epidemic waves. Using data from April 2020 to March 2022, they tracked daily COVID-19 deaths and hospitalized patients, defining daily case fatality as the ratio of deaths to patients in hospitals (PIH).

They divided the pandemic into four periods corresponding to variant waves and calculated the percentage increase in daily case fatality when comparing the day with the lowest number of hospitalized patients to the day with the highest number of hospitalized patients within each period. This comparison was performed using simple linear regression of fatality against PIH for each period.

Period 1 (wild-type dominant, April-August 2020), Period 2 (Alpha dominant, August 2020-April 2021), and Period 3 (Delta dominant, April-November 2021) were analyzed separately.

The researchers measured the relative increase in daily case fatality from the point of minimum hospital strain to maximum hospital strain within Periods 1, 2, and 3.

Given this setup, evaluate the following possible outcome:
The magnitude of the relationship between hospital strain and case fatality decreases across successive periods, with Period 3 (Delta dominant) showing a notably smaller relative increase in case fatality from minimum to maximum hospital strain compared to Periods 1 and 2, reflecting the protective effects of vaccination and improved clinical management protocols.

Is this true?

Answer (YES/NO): NO